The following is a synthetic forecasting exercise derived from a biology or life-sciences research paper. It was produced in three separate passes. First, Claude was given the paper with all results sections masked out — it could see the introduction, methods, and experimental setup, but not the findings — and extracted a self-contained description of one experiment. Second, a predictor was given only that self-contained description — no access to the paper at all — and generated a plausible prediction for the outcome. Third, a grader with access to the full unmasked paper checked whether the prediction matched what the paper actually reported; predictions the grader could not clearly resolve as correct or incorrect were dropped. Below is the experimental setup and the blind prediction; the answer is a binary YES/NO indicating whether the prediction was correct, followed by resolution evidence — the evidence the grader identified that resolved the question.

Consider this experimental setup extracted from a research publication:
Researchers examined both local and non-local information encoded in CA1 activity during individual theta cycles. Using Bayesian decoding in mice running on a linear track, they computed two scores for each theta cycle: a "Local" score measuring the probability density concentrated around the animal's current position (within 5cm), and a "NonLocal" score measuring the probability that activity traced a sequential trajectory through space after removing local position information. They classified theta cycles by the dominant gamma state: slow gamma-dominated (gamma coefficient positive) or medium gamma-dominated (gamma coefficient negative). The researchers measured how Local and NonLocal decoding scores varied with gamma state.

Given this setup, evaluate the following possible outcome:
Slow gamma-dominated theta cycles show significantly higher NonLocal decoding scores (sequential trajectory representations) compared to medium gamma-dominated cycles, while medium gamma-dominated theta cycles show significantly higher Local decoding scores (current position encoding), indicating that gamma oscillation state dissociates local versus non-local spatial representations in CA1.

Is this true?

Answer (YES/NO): NO